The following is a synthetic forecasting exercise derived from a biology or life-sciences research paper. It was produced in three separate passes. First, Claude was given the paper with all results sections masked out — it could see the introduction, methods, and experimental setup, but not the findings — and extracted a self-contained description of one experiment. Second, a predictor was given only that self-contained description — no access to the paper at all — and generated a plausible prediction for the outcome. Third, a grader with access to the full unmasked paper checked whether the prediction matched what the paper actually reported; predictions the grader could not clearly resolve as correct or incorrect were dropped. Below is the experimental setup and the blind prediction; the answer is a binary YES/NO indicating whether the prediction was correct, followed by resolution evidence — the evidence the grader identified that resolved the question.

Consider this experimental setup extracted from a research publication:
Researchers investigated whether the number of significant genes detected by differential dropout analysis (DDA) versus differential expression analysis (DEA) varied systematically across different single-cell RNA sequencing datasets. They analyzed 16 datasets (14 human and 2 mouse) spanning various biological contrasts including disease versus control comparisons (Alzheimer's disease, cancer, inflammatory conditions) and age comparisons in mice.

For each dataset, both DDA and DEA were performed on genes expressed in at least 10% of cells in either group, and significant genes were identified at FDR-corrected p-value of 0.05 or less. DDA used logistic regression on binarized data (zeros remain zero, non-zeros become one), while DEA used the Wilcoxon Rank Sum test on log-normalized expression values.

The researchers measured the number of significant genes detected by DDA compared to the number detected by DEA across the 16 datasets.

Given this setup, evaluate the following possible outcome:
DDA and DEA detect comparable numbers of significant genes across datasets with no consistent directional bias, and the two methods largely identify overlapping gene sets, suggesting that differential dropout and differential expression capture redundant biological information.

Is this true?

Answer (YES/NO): NO